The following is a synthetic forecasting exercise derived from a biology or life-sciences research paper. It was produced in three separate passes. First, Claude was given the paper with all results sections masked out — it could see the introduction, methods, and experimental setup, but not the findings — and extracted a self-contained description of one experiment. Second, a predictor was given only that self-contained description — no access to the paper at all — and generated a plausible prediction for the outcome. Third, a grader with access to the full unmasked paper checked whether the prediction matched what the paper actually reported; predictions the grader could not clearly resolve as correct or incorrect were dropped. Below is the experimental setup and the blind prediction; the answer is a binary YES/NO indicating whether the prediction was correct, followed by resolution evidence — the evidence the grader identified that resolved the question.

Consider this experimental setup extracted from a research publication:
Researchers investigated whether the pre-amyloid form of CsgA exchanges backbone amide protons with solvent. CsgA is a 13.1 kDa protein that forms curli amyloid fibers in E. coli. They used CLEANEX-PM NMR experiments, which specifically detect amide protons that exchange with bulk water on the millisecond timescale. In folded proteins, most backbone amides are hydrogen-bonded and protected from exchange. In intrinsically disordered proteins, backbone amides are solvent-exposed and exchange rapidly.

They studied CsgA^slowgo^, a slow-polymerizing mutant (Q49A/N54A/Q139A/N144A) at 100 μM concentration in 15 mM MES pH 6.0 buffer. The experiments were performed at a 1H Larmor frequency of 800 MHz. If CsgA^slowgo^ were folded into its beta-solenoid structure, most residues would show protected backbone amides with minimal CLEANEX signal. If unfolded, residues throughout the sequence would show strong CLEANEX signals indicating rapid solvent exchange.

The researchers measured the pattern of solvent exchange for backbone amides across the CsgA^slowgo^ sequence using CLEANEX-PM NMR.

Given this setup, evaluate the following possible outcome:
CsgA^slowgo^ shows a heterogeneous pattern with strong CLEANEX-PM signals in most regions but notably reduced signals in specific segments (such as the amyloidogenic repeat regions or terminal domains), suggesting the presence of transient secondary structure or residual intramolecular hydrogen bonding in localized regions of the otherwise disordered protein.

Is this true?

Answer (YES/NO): NO